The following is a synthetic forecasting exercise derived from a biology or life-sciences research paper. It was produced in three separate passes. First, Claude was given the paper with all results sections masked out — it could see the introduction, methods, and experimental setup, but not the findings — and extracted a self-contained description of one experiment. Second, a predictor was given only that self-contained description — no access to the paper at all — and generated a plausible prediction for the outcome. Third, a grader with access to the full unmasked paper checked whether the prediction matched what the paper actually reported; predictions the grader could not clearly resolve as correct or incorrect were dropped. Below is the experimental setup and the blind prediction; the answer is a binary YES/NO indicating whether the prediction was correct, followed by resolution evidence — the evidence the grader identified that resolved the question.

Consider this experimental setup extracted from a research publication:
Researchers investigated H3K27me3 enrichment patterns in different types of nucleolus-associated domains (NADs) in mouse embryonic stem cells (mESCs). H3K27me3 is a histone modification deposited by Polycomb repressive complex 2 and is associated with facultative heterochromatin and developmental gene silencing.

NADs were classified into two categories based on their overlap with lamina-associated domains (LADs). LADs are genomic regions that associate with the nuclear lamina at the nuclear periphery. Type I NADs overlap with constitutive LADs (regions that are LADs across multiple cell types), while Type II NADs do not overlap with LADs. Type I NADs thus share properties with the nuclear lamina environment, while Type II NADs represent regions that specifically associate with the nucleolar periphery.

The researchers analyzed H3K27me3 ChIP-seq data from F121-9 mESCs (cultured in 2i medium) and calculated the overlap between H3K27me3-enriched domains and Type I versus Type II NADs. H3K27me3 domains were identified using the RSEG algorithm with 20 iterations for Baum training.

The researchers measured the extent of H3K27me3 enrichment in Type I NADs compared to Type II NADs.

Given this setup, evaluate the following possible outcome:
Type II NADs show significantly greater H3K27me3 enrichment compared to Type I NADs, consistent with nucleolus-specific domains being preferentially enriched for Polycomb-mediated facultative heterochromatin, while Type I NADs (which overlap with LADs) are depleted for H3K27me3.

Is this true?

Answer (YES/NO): YES